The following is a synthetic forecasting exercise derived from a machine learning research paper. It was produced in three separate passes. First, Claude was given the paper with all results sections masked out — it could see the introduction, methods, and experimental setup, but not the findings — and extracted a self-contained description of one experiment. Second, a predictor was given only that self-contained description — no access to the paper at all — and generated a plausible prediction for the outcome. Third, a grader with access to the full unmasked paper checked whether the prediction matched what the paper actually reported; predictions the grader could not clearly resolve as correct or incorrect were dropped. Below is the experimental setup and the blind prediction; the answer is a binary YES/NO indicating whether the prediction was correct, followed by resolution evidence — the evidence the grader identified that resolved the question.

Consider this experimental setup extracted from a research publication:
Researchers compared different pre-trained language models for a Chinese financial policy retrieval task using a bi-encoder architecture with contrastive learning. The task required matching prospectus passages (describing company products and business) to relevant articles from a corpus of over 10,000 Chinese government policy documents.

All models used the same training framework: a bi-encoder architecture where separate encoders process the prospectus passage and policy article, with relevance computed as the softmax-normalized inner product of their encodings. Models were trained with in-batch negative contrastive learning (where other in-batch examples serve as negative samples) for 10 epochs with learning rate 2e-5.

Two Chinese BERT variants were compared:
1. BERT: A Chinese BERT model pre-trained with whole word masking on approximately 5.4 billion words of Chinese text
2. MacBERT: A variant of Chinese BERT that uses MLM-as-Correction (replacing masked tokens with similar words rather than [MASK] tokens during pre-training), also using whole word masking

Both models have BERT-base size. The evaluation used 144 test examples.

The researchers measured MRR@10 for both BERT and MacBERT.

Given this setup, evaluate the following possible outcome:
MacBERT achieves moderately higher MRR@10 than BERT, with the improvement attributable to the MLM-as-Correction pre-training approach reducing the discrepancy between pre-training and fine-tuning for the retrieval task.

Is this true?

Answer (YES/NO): NO